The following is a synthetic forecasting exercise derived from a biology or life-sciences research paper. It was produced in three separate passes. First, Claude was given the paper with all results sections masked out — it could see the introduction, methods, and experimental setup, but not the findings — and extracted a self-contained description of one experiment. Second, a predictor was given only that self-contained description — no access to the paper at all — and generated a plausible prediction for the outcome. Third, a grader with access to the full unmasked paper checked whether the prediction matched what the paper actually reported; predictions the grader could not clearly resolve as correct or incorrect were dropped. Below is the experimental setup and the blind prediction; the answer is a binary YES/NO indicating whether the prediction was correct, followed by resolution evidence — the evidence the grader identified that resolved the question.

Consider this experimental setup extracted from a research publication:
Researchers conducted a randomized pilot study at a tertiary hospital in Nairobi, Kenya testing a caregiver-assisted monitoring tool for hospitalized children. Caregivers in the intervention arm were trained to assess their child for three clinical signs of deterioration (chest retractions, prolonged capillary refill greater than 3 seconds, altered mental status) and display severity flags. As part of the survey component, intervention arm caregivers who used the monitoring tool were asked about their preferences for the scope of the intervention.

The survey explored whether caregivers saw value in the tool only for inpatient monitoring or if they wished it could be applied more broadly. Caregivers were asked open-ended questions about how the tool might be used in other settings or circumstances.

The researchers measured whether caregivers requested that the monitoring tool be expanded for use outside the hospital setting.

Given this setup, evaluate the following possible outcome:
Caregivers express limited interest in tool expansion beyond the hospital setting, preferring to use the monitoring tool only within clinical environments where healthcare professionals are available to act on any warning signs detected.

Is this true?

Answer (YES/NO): NO